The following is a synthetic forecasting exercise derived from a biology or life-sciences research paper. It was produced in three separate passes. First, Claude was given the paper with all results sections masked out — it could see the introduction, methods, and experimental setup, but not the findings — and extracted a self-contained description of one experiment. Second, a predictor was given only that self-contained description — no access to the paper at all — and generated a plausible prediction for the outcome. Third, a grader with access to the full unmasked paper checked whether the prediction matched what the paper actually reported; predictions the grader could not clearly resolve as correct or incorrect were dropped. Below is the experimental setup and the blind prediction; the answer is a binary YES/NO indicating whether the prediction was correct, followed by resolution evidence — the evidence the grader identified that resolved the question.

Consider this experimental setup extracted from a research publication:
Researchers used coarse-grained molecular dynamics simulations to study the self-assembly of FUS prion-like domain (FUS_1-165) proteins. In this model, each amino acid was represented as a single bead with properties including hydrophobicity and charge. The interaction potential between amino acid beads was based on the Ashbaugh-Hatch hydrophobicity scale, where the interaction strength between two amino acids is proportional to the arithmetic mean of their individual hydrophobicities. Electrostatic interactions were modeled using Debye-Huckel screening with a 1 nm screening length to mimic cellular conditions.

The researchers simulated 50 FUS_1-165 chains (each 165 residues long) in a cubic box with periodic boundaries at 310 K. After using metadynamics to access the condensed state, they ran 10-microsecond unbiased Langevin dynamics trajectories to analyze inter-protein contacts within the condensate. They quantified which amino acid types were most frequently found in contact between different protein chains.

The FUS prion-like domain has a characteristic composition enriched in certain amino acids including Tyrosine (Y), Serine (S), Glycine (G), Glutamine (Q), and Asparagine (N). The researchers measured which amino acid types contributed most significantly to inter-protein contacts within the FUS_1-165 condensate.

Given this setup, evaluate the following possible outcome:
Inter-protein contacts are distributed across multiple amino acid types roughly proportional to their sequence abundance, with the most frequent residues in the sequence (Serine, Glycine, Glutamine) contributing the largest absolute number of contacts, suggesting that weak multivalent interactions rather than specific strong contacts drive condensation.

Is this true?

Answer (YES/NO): NO